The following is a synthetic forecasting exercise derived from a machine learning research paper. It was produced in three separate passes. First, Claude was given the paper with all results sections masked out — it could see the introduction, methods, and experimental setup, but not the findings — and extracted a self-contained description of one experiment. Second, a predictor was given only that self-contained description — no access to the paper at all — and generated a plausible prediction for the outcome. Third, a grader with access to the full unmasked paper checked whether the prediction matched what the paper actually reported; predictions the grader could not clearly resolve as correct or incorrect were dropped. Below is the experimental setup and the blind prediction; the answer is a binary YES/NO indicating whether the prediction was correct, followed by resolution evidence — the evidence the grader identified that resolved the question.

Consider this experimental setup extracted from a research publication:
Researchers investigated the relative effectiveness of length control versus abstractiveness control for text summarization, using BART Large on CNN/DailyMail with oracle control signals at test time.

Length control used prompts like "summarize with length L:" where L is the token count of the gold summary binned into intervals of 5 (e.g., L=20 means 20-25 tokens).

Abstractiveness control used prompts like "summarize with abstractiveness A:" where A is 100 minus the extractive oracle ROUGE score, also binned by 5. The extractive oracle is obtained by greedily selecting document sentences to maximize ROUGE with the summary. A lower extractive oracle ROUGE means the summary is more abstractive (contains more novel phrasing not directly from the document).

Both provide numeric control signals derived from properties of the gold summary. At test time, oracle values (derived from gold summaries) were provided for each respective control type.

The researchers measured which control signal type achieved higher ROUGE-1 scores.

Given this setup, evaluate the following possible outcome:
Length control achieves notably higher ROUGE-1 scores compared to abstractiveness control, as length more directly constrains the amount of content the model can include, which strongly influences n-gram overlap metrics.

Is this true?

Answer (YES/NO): YES